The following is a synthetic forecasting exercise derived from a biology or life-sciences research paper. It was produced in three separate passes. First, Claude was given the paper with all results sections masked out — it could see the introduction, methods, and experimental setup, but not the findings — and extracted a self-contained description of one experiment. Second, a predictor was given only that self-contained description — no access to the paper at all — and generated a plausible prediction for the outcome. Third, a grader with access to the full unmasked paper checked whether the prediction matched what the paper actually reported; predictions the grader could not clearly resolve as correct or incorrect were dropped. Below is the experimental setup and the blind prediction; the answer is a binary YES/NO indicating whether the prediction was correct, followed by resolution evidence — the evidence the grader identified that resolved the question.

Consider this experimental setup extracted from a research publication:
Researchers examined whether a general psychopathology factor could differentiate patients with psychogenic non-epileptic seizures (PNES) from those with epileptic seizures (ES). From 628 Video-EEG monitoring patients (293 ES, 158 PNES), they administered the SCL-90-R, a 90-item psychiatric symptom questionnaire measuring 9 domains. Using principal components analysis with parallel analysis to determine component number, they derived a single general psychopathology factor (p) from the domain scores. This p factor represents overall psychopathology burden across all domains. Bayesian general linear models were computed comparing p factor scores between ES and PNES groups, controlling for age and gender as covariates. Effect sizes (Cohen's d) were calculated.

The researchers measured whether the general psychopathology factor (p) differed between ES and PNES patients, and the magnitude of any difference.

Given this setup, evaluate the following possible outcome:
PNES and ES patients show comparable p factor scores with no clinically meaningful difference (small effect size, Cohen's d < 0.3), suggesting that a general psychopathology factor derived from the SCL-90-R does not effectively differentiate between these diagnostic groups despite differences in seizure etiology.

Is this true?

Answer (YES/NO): NO